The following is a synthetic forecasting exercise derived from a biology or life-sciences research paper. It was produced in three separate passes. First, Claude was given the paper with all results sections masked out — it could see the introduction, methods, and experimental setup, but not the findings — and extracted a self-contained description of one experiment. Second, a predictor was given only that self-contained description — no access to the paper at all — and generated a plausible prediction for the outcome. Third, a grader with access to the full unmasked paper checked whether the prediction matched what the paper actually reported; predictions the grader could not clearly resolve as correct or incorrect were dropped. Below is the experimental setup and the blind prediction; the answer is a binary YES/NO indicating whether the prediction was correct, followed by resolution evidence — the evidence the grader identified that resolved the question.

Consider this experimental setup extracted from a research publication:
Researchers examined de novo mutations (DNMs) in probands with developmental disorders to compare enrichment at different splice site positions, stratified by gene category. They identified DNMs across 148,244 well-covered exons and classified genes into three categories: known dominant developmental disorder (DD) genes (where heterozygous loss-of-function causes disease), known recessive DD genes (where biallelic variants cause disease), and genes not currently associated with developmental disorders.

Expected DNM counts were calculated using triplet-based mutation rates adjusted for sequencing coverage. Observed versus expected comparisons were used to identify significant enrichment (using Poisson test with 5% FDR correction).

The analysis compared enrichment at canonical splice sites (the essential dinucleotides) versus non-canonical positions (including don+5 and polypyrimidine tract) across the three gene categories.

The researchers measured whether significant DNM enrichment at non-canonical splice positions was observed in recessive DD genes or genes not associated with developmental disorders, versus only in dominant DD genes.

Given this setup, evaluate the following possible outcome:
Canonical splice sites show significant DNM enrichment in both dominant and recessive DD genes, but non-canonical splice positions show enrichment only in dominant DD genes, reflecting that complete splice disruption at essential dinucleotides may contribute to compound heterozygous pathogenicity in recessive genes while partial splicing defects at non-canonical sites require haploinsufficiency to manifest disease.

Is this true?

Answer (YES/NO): NO